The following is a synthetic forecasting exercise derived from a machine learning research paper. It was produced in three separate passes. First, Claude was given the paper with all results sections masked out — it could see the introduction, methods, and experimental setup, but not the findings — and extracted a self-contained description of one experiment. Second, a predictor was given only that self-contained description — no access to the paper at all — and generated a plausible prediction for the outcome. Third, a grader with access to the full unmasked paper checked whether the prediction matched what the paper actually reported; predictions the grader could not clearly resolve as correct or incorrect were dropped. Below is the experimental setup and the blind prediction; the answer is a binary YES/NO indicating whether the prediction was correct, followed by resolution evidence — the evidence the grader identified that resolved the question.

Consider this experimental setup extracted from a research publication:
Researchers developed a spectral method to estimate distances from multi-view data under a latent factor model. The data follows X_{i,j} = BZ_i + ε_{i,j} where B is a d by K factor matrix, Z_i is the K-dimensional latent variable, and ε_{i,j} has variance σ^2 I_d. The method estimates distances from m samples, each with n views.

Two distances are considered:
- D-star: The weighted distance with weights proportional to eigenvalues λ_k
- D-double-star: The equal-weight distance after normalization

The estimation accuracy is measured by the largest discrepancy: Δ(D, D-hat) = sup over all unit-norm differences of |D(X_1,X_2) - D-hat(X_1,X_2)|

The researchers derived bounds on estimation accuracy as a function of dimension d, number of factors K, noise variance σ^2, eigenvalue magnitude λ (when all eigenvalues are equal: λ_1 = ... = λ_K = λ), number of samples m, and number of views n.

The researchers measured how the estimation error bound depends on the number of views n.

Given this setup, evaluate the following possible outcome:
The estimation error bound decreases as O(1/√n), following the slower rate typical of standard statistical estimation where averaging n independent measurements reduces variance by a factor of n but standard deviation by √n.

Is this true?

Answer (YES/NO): YES